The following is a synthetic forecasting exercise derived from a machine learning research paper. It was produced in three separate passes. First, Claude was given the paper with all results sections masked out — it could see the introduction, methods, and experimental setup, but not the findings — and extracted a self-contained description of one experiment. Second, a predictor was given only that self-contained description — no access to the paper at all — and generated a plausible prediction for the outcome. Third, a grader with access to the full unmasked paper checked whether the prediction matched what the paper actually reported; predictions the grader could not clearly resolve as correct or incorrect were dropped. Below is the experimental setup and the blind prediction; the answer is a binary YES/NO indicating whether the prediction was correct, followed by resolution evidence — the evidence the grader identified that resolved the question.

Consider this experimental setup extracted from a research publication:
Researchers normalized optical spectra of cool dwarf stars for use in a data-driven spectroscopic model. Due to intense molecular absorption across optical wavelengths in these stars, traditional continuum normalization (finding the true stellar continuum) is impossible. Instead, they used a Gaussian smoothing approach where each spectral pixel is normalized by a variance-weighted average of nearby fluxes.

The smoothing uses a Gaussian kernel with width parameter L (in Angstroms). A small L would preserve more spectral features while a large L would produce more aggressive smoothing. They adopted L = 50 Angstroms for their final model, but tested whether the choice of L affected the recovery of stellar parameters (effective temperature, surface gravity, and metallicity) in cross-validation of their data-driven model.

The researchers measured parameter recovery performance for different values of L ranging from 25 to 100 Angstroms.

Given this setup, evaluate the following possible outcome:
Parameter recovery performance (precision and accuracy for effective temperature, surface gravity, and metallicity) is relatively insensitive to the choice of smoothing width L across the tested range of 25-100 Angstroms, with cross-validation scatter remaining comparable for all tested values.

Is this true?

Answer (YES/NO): YES